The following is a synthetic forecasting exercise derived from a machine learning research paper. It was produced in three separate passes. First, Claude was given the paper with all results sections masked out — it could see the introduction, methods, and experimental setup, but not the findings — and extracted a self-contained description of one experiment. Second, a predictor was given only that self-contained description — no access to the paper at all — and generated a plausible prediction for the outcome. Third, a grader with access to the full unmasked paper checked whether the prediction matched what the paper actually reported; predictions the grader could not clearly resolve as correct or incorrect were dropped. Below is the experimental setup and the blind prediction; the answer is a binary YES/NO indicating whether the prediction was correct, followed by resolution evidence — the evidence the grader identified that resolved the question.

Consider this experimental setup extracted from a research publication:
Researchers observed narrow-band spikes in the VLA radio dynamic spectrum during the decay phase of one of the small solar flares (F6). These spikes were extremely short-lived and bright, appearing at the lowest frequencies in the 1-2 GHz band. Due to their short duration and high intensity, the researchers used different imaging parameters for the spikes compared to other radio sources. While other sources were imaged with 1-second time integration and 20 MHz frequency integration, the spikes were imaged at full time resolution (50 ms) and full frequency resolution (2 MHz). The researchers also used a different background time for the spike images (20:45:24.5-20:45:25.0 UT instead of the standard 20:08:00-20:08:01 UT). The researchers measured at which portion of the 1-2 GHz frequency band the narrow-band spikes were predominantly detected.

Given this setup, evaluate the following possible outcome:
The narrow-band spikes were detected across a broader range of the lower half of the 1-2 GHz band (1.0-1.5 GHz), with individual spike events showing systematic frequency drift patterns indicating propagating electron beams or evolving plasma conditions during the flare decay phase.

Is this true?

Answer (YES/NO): NO